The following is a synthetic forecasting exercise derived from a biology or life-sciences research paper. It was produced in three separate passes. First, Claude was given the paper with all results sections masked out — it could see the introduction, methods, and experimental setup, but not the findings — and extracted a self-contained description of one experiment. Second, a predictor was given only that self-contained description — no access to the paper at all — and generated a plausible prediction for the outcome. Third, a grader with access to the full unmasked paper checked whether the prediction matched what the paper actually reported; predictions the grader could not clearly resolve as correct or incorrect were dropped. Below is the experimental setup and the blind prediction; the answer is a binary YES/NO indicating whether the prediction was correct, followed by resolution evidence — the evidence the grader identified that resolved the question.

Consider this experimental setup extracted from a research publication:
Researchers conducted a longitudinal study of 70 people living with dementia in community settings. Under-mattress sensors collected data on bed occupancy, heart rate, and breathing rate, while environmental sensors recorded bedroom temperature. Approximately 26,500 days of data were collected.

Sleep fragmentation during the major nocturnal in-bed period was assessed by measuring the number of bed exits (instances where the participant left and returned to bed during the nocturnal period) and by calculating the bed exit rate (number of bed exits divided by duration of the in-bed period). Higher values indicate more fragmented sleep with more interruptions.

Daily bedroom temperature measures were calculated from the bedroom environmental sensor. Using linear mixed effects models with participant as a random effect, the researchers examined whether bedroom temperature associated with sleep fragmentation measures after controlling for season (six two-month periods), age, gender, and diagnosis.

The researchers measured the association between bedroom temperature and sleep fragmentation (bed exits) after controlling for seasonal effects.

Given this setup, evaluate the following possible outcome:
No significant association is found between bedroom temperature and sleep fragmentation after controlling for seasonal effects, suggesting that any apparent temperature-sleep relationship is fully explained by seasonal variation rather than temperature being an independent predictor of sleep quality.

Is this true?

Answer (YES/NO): NO